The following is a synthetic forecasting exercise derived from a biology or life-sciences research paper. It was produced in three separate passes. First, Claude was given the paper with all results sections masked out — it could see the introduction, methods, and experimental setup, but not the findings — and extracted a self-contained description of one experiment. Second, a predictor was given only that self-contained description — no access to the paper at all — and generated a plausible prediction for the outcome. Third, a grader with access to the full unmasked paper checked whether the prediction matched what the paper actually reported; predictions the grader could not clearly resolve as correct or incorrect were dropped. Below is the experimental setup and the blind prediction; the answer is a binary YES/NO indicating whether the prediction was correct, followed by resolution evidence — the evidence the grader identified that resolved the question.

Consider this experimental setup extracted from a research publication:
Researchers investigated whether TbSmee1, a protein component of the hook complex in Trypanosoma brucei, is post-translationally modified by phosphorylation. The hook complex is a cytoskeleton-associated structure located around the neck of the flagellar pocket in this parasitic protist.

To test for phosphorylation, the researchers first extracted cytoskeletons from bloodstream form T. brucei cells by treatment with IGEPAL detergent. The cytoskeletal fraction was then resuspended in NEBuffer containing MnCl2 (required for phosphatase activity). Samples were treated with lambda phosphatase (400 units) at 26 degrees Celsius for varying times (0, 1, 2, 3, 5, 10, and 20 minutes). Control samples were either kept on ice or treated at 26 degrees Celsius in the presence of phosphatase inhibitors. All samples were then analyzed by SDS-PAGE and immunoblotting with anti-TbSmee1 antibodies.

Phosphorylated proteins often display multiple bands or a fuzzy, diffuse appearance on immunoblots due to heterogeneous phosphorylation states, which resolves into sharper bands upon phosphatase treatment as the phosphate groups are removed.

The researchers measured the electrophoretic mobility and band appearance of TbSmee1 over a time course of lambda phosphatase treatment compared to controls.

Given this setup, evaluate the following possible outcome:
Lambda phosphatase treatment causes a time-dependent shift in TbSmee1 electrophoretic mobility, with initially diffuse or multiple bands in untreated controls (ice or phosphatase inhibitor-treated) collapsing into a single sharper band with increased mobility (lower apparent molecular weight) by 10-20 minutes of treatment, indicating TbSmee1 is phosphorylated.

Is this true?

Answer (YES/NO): YES